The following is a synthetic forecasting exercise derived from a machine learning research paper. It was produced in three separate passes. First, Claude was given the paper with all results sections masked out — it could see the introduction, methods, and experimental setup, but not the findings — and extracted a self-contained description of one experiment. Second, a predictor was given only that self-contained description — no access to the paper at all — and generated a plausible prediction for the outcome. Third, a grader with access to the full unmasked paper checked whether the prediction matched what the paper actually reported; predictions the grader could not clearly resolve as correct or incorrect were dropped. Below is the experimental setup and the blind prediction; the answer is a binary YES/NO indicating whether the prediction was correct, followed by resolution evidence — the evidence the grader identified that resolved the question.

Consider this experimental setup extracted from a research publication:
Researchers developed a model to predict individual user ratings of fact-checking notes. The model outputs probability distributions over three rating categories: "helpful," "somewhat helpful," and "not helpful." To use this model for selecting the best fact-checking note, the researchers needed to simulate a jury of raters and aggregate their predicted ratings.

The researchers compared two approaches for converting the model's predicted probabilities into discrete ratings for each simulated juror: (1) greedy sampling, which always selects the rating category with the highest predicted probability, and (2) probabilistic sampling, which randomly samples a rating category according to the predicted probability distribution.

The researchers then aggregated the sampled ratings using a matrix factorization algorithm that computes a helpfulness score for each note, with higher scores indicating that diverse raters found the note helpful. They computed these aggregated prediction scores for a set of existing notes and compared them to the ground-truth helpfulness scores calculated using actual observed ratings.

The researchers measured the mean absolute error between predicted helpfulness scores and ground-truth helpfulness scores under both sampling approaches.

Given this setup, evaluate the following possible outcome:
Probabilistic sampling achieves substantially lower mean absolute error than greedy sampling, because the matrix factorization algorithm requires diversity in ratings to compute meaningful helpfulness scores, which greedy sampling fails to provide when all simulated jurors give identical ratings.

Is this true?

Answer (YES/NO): YES